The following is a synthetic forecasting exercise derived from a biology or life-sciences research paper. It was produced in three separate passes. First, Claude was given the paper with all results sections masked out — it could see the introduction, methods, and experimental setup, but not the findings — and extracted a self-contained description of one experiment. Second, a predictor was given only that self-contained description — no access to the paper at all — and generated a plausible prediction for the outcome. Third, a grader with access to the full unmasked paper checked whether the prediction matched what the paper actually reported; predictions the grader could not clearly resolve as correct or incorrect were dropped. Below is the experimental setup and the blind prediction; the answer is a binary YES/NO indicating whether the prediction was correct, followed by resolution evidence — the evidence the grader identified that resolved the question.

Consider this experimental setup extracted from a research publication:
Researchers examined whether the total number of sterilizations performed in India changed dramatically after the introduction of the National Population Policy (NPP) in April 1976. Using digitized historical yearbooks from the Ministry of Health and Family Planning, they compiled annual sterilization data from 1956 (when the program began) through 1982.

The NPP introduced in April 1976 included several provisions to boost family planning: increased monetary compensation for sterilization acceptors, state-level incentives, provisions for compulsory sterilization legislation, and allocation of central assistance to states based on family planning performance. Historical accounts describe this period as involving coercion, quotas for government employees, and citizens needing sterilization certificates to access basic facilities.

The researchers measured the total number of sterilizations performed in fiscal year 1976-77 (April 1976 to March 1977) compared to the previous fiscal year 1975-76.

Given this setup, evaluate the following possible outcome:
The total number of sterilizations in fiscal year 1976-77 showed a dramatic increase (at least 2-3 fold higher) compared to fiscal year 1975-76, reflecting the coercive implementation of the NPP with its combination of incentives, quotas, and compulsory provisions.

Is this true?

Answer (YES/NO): YES